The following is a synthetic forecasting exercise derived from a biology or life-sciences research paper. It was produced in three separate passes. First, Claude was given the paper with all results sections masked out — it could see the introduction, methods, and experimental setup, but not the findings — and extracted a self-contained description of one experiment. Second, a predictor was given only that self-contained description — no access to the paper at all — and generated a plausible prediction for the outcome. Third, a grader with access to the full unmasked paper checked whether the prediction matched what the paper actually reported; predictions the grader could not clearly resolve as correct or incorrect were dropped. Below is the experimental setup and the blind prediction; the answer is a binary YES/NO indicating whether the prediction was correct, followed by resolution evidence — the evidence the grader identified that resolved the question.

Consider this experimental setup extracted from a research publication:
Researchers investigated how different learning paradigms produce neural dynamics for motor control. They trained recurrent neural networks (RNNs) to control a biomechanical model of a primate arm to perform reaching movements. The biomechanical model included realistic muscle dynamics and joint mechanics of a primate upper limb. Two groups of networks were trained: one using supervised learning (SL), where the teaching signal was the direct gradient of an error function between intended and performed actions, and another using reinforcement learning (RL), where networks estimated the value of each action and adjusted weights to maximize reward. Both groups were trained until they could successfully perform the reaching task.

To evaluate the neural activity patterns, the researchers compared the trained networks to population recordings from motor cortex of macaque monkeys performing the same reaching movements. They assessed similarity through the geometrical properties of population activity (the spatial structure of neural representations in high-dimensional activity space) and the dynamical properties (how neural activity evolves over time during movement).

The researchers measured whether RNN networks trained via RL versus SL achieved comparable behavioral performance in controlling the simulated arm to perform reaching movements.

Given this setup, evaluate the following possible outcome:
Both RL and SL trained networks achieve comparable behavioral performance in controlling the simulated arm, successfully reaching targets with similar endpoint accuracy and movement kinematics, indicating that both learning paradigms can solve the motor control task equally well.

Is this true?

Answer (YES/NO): YES